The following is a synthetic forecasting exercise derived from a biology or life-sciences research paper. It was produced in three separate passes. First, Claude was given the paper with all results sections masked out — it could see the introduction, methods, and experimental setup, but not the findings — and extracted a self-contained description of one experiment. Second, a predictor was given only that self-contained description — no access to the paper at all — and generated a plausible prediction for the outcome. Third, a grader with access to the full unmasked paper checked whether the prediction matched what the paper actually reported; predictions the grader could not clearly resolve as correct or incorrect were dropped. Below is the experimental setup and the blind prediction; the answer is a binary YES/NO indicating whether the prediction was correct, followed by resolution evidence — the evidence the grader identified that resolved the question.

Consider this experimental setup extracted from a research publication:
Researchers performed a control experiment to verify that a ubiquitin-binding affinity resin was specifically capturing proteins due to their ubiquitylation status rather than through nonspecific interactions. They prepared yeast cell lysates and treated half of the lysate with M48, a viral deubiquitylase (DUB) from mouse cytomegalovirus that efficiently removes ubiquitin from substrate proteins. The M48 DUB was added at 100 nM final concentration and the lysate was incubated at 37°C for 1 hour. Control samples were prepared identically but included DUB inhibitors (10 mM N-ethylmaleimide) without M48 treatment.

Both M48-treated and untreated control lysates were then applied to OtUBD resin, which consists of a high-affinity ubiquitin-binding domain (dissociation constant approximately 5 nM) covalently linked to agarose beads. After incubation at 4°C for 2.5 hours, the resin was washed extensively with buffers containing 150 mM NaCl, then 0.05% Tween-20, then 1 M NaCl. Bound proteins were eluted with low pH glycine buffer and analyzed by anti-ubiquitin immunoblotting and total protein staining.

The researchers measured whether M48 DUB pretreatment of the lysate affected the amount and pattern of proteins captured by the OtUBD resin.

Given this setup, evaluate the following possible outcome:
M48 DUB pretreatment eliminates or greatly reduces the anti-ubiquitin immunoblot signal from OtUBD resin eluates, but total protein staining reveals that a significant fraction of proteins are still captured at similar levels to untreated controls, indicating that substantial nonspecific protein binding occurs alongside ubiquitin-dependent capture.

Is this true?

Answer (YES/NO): NO